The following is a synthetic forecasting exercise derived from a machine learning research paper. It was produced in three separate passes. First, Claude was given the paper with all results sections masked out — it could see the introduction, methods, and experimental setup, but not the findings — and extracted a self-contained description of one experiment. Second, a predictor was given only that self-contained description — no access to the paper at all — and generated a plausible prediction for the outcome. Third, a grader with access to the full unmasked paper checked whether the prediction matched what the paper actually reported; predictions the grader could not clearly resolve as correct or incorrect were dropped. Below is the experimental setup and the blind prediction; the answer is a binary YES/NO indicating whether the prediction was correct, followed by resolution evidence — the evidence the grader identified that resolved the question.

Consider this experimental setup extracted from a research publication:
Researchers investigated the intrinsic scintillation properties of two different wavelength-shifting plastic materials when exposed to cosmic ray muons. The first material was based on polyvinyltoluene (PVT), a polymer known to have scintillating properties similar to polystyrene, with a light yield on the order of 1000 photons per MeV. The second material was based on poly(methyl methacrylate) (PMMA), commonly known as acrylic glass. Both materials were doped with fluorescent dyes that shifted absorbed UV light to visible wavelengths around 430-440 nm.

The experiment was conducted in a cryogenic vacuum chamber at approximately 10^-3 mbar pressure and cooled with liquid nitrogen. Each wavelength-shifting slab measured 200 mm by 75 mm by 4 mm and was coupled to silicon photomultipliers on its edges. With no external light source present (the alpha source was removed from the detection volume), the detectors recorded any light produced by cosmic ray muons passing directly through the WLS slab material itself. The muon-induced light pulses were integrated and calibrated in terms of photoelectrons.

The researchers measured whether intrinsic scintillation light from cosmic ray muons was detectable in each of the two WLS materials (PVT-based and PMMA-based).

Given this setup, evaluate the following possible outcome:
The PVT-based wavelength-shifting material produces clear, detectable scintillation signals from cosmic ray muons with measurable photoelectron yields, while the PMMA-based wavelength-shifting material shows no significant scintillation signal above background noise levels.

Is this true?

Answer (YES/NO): YES